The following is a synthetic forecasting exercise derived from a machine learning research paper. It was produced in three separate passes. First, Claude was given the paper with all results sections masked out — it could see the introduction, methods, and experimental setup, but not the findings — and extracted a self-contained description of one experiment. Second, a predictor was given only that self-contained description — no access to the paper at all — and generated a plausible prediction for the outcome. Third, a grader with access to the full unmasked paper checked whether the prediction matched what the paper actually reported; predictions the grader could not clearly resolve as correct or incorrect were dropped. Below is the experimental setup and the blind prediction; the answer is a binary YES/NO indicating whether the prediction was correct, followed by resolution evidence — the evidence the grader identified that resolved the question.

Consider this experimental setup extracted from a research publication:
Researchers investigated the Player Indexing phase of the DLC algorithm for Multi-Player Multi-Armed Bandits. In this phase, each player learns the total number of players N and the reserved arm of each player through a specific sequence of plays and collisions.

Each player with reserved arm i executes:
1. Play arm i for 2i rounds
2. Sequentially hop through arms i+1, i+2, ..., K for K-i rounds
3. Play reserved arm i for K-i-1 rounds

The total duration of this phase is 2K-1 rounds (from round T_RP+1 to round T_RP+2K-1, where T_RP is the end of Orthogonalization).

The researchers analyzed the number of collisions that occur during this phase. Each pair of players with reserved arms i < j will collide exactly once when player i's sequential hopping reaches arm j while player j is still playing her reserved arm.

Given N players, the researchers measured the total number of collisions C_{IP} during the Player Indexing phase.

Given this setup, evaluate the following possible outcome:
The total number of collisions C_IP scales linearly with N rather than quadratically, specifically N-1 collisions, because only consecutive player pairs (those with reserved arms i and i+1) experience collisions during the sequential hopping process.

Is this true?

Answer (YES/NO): NO